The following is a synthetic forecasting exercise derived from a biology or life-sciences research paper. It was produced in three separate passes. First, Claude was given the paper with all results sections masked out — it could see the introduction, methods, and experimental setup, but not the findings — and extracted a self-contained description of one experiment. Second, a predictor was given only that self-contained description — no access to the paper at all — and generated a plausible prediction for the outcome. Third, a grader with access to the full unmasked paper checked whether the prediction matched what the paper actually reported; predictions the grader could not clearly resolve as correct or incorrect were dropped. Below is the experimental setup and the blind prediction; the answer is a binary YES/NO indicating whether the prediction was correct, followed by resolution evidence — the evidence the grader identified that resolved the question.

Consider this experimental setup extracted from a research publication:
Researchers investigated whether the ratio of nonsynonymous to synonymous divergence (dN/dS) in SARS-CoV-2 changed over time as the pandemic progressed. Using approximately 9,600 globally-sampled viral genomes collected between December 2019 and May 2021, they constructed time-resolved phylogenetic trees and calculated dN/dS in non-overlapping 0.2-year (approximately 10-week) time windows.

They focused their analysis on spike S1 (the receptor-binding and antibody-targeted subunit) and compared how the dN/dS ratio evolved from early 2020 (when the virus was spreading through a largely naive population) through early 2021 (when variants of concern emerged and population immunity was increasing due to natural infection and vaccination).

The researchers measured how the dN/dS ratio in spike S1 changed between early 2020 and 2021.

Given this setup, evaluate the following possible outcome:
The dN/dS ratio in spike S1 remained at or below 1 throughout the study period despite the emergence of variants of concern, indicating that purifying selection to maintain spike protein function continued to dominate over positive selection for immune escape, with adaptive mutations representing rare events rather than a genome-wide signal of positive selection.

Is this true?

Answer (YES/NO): NO